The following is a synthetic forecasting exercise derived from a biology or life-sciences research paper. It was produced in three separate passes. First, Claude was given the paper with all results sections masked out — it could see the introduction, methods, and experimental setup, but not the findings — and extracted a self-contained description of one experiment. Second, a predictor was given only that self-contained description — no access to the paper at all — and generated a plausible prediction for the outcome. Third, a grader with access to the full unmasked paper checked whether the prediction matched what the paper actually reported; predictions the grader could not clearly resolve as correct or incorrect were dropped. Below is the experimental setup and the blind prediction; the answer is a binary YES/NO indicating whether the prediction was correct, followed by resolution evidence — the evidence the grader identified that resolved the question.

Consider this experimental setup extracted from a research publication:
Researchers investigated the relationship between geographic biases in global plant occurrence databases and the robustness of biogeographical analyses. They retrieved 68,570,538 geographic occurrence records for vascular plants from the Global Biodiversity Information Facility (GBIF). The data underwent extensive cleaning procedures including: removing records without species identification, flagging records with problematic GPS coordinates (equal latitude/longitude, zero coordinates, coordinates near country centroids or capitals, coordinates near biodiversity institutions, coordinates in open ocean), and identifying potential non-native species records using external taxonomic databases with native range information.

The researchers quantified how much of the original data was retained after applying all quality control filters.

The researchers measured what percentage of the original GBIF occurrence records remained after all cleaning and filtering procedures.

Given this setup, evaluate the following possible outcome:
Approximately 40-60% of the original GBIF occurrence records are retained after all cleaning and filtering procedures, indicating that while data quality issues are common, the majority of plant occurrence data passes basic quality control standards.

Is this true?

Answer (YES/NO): NO